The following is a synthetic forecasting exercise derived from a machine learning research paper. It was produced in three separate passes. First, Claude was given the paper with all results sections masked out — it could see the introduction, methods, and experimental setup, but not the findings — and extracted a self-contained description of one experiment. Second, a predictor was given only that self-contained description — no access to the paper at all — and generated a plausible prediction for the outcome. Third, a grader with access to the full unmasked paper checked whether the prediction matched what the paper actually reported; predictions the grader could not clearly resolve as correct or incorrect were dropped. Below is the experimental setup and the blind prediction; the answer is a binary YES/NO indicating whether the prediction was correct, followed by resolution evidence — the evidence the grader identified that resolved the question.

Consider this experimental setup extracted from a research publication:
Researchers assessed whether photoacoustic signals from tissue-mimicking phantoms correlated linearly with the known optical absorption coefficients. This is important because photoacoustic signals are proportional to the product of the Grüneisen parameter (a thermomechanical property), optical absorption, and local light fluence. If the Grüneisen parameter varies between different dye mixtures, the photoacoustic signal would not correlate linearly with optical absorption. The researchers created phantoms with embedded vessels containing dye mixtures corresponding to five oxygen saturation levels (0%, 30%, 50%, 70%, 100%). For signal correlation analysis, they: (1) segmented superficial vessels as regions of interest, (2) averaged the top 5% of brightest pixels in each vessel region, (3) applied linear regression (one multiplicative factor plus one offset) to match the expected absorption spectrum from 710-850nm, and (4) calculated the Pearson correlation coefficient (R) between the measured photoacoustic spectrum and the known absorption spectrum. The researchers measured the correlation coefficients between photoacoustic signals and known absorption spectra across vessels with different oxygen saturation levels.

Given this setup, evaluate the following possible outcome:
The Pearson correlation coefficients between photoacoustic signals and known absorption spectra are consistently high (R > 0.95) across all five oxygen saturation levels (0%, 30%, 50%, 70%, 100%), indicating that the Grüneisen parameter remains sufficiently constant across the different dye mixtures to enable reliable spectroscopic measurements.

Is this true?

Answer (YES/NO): NO